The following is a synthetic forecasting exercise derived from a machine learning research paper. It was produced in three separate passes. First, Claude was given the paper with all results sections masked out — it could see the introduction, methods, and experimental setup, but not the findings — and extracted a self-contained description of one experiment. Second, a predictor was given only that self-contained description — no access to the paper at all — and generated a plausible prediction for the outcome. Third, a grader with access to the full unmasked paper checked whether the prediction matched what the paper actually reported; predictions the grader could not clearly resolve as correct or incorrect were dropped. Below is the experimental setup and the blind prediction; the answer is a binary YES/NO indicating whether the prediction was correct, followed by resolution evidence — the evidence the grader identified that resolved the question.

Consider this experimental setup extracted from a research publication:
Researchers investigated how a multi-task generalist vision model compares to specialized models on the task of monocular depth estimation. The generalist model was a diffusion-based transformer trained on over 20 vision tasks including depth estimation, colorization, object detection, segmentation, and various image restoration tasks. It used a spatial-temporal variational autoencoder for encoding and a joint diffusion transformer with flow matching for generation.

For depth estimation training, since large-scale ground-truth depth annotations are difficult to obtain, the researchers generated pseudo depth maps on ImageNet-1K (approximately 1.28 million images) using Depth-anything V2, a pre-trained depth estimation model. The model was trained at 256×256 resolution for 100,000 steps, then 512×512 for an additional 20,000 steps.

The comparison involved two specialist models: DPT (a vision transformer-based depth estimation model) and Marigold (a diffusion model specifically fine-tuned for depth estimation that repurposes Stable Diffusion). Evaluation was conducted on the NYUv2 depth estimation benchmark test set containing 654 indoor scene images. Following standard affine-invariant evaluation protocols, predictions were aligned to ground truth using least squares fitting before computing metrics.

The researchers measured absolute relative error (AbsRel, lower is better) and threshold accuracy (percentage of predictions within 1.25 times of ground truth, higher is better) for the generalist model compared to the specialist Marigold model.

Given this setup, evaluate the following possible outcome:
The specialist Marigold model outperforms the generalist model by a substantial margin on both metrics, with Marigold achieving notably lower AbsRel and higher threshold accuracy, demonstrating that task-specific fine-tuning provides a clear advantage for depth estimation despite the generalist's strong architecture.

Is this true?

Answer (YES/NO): NO